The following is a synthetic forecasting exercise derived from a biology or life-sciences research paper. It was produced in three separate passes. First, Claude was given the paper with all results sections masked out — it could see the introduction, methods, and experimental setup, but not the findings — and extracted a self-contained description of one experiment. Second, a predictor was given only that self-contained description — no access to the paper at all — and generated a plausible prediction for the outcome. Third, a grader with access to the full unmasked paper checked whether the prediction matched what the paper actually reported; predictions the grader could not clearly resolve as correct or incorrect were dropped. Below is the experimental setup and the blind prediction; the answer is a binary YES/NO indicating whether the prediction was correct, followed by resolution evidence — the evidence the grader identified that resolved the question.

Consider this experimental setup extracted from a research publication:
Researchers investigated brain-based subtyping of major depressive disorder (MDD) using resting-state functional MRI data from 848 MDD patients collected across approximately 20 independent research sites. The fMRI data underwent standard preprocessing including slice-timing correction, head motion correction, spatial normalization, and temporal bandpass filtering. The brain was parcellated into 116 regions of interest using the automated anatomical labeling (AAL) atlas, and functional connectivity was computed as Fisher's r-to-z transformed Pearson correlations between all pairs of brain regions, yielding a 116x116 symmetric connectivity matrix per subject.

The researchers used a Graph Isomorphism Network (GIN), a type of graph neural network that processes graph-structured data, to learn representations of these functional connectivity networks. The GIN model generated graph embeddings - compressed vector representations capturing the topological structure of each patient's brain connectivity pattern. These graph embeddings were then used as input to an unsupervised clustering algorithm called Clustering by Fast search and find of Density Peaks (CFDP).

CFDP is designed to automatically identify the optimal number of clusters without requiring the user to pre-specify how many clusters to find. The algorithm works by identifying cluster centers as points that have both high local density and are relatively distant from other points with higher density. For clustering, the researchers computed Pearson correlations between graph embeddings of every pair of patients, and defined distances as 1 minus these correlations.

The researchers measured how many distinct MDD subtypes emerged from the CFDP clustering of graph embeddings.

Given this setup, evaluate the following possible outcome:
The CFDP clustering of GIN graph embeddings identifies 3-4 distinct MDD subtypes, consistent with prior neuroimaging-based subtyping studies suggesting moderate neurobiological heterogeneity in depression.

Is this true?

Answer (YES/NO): YES